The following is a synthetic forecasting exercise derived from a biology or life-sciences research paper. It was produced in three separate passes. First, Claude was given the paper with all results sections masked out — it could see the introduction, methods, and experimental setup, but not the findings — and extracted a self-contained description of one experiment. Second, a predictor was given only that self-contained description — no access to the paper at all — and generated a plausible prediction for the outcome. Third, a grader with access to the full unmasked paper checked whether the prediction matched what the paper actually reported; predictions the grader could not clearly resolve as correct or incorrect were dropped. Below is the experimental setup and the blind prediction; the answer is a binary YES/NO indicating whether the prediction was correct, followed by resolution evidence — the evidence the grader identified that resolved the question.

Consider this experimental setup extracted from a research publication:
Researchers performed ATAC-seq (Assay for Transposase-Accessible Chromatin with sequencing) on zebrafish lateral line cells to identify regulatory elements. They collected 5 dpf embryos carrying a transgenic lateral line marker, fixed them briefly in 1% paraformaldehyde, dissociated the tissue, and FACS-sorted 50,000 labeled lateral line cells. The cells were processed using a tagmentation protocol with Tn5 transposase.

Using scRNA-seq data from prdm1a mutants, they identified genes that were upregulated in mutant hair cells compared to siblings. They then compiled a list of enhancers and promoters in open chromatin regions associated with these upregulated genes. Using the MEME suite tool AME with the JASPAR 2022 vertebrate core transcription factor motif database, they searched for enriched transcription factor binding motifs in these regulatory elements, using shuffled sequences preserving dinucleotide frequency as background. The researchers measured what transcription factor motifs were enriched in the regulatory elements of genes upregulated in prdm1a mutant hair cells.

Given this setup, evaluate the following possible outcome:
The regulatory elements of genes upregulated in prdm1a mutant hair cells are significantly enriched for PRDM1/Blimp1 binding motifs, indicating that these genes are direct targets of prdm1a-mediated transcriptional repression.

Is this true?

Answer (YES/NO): YES